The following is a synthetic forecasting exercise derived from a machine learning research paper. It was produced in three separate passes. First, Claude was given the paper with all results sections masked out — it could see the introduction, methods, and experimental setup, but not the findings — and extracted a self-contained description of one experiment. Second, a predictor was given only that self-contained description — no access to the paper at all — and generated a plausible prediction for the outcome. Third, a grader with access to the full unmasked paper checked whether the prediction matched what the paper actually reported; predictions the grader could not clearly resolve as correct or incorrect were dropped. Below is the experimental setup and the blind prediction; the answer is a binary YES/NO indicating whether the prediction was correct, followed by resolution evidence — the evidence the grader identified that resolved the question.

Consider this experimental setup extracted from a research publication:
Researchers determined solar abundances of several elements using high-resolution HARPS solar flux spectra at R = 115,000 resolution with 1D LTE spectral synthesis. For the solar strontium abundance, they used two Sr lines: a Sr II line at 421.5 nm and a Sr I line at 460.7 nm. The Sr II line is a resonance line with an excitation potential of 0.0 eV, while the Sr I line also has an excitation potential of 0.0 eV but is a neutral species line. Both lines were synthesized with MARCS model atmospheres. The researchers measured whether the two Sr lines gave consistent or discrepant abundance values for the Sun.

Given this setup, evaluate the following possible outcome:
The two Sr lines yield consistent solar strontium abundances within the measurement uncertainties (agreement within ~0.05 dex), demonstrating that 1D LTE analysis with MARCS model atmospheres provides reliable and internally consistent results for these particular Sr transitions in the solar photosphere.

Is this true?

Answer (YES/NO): NO